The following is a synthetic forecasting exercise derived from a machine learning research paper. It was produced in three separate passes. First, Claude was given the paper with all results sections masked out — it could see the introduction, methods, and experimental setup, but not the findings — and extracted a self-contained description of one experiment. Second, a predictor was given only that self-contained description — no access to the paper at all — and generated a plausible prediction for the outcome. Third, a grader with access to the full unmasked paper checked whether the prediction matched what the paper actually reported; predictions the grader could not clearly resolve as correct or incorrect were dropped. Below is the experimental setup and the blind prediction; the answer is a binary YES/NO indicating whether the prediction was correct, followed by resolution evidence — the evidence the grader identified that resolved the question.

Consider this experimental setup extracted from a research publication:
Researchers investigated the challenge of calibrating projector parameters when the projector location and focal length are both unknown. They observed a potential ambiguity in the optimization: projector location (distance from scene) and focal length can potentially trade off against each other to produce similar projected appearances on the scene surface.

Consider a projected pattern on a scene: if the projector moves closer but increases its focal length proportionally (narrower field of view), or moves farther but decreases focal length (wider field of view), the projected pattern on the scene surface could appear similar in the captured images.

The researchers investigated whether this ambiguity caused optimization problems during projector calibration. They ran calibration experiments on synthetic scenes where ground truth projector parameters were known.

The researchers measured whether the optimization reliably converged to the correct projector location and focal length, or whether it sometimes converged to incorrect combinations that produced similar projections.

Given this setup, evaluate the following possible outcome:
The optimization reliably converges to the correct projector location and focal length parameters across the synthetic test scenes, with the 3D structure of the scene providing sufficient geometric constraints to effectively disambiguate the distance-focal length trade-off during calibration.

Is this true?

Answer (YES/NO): NO